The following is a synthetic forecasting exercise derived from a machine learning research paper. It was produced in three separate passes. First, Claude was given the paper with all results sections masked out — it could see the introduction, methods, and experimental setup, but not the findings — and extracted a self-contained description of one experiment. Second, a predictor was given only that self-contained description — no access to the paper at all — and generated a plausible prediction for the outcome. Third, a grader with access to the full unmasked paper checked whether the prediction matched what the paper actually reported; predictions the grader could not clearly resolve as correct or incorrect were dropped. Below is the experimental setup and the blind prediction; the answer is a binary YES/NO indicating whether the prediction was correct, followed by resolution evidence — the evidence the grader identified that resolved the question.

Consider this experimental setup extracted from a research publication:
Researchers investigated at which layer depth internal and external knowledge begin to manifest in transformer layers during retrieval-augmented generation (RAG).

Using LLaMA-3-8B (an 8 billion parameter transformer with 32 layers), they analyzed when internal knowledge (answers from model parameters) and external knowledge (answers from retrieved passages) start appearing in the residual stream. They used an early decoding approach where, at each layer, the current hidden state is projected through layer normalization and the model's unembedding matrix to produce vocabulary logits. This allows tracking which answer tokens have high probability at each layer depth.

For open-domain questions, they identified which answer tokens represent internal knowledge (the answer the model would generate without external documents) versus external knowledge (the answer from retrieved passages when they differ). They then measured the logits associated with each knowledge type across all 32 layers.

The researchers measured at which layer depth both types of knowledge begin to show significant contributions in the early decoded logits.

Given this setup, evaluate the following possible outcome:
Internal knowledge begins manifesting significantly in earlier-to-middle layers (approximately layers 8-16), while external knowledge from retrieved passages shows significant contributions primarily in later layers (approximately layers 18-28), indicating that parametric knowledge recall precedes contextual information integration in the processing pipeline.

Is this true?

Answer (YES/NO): NO